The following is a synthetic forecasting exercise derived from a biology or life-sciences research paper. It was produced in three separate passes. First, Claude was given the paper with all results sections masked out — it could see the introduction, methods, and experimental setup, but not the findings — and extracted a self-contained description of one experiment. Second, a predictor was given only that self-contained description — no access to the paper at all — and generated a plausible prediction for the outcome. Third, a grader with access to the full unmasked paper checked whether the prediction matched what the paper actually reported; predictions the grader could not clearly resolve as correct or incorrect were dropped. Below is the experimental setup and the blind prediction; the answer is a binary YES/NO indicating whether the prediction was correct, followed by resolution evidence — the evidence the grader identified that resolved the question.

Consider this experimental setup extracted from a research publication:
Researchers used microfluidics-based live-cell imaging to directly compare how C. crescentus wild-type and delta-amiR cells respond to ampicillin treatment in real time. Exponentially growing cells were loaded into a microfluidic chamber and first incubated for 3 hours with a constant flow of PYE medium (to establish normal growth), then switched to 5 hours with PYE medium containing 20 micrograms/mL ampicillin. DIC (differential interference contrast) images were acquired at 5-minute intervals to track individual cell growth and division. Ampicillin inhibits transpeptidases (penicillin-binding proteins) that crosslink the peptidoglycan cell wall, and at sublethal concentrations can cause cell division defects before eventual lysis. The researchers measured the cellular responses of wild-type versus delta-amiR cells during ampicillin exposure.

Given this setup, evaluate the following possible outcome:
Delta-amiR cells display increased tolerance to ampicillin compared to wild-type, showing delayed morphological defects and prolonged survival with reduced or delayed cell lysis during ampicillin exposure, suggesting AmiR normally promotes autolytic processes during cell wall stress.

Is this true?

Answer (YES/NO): NO